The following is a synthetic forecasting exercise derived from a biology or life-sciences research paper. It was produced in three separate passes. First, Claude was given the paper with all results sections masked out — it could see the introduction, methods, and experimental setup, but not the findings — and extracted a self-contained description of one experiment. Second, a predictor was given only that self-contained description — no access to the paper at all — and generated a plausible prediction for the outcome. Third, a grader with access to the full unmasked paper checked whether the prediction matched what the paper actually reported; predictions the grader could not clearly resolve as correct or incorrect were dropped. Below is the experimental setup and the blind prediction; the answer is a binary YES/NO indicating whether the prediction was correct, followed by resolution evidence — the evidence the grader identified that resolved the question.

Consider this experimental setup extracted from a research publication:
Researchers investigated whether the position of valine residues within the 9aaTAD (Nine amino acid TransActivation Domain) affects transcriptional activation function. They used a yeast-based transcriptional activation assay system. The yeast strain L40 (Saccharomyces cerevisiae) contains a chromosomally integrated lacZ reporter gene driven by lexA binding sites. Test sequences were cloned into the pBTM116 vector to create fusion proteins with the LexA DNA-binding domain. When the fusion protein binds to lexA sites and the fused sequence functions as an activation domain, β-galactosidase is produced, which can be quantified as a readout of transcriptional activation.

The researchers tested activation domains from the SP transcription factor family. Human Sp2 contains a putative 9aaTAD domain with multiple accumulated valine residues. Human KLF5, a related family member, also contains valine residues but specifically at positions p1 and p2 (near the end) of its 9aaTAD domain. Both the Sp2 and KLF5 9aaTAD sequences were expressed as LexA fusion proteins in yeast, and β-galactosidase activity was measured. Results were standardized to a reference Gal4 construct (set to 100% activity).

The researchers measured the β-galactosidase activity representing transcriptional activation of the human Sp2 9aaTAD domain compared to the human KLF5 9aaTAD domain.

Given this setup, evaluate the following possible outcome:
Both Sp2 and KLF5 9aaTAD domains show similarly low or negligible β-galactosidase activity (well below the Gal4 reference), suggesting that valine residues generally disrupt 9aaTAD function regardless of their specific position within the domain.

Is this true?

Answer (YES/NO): NO